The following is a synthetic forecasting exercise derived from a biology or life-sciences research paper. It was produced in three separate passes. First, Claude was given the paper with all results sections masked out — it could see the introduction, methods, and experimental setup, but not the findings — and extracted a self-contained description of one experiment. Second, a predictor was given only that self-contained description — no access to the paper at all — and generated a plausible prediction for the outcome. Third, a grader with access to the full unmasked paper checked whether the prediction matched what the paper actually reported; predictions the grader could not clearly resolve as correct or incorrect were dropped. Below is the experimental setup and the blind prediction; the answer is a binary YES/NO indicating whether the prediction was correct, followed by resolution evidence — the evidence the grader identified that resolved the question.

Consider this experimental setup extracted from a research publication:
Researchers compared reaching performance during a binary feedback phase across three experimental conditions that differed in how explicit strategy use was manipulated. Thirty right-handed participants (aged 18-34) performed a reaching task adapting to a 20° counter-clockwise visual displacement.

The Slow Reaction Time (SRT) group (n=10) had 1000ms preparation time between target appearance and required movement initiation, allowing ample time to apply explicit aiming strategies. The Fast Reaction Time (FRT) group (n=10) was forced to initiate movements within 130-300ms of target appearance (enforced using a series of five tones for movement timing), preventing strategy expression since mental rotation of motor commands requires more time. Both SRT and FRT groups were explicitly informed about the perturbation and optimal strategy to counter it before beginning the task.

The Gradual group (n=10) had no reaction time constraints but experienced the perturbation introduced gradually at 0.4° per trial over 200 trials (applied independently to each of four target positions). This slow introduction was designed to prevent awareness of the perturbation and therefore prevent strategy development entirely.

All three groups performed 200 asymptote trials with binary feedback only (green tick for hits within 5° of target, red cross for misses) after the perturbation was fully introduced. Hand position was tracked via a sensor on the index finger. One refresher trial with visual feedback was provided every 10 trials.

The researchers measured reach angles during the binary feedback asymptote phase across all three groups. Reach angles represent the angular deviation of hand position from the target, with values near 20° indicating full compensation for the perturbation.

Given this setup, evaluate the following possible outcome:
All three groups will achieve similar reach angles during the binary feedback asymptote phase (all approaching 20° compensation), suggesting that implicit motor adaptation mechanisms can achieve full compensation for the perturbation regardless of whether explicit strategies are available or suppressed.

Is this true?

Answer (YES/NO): NO